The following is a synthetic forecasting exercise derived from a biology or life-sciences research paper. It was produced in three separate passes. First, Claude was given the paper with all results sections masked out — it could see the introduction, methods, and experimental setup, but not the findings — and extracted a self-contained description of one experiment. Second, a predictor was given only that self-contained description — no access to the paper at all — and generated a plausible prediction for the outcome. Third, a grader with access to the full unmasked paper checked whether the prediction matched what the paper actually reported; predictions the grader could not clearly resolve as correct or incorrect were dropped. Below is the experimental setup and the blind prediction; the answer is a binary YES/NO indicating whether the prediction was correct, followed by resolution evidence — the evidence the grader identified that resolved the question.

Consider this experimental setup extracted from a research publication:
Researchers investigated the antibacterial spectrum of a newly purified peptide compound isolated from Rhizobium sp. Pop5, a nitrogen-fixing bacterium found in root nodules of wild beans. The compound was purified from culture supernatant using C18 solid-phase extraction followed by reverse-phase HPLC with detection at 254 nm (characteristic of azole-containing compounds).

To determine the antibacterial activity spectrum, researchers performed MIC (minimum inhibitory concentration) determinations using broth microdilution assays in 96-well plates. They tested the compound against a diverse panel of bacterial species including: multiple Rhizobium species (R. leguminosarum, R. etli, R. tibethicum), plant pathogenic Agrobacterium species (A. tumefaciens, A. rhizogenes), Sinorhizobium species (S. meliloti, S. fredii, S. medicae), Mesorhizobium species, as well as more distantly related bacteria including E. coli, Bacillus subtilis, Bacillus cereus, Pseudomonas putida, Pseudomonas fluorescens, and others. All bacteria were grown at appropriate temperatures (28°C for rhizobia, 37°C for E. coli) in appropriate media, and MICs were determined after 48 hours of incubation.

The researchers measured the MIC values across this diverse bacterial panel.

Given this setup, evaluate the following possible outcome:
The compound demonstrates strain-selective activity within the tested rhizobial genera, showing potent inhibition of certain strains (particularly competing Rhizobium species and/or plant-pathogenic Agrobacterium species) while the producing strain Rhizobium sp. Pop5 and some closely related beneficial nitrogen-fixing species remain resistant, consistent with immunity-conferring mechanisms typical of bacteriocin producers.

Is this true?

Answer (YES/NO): NO